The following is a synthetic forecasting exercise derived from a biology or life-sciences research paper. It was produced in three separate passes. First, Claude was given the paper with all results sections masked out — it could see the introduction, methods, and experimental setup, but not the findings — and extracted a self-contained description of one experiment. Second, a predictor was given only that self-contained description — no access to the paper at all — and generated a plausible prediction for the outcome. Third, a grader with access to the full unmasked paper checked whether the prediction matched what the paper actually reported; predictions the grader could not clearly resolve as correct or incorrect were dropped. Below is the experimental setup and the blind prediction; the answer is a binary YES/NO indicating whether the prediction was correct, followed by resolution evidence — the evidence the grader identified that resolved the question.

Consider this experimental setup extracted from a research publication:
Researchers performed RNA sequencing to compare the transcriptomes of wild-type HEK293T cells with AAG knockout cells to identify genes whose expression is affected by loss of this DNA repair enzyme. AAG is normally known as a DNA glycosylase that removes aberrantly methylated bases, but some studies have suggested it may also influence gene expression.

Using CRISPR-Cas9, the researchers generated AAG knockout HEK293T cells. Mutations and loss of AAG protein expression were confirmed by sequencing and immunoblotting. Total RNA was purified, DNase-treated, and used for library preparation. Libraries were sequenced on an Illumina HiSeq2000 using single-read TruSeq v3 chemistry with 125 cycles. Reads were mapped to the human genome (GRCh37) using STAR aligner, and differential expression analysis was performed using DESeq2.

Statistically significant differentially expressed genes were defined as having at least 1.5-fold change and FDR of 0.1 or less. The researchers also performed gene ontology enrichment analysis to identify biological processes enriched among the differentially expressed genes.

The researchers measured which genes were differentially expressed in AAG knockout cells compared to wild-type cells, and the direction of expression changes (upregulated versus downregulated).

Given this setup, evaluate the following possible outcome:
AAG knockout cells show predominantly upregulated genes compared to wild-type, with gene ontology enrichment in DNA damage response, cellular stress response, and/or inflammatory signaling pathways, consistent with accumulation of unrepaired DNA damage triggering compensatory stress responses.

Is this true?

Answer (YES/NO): NO